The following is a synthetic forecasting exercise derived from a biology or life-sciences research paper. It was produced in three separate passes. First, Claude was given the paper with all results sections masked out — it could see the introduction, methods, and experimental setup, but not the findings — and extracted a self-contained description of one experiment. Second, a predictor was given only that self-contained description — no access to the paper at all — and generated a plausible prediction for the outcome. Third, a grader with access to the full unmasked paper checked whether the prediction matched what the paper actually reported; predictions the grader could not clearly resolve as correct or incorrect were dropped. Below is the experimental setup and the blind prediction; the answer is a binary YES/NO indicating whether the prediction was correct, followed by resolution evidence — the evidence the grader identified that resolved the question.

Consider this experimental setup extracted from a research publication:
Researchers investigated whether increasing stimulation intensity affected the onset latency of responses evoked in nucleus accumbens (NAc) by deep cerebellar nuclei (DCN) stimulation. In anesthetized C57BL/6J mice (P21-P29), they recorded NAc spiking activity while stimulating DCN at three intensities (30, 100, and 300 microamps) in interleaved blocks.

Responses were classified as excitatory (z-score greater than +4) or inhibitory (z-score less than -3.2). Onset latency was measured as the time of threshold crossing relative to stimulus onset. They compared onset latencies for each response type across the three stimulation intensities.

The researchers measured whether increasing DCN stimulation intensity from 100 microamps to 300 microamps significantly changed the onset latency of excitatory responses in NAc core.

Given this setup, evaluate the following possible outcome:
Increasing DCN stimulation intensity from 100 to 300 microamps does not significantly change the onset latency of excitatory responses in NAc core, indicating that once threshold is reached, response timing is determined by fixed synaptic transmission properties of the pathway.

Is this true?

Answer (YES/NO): YES